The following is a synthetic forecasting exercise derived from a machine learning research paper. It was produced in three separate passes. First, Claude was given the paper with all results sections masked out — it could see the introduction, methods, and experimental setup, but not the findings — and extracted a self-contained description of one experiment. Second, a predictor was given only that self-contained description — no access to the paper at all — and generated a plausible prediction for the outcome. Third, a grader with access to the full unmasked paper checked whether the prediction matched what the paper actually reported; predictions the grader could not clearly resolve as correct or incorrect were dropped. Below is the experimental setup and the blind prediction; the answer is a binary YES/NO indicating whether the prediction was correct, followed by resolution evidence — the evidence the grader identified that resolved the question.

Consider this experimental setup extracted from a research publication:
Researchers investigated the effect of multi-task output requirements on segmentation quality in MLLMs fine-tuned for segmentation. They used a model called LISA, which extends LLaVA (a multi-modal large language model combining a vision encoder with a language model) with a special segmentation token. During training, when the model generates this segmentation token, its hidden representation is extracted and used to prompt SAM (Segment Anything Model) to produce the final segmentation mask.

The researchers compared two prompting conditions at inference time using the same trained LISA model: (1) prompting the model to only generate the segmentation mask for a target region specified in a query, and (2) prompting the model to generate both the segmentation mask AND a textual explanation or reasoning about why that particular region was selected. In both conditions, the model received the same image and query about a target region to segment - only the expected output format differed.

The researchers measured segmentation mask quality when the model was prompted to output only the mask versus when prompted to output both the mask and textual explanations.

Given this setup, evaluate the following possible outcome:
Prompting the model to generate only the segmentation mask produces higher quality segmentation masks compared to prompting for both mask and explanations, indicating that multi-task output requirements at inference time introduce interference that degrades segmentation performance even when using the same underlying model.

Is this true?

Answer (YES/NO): YES